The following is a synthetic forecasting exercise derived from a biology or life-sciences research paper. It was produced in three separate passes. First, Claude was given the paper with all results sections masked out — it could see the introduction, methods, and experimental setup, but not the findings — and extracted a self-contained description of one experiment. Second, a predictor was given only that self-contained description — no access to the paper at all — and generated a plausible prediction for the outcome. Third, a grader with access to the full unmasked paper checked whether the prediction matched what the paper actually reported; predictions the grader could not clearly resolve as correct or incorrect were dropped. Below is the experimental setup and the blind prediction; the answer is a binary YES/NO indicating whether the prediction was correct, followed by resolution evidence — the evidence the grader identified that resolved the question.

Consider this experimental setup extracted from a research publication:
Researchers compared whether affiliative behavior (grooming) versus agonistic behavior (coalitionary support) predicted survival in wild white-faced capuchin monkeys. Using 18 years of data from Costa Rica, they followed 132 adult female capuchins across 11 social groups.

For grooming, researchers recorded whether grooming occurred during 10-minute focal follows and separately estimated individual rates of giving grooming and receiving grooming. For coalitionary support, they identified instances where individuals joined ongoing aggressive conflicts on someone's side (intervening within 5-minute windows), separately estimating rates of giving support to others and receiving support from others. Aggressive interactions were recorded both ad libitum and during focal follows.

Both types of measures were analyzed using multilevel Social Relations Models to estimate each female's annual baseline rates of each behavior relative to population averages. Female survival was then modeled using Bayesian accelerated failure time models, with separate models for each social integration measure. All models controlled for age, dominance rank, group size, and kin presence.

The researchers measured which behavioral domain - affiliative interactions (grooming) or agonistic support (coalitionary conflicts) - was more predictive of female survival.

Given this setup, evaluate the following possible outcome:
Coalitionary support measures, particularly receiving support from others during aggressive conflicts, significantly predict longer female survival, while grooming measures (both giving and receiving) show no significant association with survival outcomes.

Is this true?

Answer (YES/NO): NO